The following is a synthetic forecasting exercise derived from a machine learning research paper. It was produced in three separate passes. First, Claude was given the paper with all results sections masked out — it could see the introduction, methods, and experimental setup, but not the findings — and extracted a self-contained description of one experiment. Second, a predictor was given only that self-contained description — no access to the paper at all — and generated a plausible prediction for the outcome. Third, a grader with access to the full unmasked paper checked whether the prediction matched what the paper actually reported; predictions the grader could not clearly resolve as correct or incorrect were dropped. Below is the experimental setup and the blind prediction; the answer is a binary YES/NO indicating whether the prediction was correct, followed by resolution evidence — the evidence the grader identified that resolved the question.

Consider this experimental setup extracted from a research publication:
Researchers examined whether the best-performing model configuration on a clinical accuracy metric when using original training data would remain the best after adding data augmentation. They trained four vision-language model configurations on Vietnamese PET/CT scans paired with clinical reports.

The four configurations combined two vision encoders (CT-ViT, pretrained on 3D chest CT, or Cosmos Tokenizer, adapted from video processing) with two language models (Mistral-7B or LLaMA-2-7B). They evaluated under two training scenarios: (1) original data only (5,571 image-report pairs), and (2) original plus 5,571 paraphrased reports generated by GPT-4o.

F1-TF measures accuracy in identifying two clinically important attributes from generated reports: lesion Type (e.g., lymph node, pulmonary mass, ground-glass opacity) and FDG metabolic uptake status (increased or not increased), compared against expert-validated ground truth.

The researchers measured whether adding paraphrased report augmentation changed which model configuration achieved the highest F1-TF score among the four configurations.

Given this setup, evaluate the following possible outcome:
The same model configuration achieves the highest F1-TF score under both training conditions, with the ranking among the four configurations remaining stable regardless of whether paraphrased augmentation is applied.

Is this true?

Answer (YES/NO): NO